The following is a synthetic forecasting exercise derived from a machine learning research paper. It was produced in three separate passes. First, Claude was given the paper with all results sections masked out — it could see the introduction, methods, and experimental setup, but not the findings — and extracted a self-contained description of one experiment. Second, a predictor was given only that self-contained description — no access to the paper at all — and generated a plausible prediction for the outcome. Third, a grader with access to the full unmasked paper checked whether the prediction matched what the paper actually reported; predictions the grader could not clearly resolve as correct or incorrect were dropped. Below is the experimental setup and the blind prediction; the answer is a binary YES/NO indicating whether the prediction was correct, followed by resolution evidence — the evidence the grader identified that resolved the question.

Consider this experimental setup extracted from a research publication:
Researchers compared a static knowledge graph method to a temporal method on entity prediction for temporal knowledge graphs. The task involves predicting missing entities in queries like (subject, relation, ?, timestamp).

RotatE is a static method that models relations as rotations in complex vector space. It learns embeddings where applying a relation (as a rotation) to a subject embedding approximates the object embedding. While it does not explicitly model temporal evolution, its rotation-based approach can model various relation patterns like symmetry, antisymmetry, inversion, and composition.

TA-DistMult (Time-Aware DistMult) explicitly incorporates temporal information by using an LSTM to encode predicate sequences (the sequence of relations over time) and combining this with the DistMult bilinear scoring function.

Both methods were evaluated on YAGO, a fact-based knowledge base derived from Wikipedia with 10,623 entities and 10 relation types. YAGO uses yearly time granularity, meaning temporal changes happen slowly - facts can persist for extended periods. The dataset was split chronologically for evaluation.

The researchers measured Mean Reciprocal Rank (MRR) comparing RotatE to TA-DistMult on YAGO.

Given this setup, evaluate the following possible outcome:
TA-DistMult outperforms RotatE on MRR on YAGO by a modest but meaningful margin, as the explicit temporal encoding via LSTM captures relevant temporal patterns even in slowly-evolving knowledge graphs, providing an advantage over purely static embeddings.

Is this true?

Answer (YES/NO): NO